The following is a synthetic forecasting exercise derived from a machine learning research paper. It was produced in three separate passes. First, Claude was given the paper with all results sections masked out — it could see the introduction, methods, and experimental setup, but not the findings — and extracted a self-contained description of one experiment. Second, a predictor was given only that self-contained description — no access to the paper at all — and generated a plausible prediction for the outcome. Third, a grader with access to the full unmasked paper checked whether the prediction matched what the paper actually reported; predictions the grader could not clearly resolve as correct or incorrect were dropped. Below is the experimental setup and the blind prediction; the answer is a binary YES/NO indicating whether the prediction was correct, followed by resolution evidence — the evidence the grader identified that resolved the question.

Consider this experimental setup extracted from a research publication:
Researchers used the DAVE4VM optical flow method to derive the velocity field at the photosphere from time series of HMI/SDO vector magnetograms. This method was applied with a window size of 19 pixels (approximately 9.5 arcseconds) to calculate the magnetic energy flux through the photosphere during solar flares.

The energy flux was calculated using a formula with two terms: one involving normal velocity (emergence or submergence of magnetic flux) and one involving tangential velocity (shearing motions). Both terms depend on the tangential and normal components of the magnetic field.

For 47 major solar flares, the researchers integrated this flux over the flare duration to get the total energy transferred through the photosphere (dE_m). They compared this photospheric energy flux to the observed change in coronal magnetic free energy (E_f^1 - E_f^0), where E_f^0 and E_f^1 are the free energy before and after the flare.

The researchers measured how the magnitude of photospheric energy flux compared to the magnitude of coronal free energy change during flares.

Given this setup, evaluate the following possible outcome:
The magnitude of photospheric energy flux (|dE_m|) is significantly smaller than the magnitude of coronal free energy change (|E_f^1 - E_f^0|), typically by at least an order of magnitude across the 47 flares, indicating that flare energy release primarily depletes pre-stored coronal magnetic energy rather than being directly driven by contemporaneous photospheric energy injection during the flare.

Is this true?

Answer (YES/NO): NO